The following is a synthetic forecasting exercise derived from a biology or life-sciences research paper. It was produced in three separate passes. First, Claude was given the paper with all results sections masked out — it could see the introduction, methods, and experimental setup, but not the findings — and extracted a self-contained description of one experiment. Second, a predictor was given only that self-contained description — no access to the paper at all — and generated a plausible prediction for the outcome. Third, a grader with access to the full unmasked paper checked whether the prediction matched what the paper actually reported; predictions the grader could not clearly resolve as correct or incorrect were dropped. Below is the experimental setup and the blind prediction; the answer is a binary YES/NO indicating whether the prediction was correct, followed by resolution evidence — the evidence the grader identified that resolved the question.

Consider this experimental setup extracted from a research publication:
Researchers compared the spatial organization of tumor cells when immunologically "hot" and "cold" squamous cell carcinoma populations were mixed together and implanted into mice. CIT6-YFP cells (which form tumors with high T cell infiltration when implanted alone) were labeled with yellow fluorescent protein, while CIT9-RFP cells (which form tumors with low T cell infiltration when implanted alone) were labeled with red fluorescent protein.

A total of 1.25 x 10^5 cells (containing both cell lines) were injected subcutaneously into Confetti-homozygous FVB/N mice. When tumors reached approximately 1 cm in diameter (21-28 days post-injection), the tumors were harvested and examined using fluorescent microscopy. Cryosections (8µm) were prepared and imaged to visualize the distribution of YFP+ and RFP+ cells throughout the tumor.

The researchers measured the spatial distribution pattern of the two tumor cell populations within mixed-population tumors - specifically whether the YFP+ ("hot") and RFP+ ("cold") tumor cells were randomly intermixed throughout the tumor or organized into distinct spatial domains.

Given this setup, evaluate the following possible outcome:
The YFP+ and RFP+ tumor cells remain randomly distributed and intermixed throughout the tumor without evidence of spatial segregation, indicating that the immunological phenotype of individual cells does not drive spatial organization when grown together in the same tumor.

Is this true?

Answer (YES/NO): NO